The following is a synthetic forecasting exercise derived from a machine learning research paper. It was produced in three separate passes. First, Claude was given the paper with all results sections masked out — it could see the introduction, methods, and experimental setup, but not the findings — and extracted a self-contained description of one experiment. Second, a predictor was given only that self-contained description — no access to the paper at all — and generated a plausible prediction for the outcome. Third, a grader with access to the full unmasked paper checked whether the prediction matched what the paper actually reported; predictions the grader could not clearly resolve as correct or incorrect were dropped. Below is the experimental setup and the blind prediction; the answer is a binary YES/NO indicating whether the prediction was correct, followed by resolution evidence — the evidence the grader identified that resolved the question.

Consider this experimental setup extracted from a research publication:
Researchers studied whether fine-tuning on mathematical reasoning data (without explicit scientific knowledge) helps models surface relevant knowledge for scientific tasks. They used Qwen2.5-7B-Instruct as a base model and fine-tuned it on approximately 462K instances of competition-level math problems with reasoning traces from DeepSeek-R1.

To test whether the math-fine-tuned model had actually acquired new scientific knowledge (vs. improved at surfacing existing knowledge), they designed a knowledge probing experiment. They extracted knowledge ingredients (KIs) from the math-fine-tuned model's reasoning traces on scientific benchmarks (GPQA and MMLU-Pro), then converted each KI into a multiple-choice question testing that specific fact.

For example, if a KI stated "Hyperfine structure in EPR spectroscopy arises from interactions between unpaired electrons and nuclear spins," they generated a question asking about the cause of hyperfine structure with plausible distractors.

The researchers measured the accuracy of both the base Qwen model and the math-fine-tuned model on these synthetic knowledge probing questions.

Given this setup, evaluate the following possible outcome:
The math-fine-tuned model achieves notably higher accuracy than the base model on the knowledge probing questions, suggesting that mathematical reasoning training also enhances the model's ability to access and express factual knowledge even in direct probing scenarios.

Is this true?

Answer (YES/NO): NO